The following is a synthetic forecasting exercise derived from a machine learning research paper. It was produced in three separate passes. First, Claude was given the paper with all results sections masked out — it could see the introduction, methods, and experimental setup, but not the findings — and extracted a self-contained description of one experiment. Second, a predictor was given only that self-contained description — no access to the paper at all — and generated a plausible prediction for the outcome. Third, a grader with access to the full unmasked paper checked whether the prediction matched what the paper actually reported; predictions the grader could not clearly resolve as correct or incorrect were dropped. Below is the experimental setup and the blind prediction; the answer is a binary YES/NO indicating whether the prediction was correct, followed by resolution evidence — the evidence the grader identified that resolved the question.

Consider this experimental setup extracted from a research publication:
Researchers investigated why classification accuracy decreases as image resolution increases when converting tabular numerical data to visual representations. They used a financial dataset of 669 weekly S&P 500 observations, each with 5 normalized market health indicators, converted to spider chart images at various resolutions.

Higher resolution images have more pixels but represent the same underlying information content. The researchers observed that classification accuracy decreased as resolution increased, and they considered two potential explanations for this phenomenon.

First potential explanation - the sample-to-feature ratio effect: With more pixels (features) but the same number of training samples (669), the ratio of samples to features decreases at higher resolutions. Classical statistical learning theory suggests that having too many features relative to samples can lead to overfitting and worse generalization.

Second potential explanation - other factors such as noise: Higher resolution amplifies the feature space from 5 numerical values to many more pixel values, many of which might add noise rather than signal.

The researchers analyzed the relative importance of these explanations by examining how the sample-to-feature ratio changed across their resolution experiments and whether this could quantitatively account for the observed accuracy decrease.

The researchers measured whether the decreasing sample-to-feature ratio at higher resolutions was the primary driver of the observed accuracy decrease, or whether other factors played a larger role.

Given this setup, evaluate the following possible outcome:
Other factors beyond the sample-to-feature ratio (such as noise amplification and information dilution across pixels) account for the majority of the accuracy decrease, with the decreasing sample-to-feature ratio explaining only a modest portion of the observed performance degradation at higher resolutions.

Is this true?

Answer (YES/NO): YES